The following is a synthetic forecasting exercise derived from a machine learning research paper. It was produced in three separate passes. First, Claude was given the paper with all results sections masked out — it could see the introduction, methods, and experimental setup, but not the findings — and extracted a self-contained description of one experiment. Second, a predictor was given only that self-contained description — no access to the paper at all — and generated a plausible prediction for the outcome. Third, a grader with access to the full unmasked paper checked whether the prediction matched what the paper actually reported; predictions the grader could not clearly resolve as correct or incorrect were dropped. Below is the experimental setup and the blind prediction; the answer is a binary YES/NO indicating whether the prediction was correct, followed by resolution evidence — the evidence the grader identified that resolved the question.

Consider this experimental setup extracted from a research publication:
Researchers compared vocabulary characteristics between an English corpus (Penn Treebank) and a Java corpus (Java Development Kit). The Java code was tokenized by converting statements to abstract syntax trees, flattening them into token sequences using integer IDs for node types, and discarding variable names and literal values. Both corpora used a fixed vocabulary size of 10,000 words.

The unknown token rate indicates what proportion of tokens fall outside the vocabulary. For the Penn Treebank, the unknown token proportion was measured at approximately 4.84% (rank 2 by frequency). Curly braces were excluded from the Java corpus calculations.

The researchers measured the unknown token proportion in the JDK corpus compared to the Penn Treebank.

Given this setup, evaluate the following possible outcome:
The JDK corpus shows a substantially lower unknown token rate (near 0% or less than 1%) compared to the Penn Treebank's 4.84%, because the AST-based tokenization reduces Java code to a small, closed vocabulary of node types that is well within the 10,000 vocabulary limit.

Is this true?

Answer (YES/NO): NO